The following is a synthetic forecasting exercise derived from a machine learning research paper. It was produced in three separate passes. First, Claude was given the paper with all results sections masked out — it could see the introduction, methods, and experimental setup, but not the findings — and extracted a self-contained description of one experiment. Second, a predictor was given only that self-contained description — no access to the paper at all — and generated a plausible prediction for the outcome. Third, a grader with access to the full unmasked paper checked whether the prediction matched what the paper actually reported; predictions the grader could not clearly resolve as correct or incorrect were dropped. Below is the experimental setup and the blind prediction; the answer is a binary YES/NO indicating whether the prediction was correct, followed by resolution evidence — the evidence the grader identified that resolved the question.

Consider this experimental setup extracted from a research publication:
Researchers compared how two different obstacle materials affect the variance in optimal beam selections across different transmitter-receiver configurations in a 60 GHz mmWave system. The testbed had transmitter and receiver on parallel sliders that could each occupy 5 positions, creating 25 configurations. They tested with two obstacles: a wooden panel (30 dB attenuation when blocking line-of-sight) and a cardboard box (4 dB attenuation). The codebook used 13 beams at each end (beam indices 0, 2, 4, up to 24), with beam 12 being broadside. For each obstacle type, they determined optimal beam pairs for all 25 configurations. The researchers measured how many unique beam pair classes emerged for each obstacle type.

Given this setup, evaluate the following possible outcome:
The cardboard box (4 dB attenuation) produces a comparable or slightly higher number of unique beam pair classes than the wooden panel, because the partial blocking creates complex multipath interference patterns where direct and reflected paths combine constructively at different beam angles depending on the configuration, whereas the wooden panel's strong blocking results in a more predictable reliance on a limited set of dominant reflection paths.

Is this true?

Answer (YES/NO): YES